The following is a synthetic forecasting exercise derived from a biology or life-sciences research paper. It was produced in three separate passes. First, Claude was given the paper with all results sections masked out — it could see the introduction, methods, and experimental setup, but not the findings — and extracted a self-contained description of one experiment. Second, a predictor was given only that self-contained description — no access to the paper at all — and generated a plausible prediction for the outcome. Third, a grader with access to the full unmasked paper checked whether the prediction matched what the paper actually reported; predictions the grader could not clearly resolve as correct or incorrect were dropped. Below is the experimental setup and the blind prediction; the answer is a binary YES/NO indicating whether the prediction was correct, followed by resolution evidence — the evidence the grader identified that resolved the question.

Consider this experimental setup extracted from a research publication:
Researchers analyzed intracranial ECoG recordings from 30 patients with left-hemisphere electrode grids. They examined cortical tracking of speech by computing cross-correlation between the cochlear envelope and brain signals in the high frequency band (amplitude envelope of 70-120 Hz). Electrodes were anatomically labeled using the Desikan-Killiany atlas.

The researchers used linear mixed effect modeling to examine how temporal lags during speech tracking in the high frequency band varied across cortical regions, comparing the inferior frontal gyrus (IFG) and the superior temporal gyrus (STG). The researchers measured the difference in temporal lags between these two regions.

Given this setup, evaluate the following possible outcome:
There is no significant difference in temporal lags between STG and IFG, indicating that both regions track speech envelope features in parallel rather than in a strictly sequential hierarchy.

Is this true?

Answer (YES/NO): NO